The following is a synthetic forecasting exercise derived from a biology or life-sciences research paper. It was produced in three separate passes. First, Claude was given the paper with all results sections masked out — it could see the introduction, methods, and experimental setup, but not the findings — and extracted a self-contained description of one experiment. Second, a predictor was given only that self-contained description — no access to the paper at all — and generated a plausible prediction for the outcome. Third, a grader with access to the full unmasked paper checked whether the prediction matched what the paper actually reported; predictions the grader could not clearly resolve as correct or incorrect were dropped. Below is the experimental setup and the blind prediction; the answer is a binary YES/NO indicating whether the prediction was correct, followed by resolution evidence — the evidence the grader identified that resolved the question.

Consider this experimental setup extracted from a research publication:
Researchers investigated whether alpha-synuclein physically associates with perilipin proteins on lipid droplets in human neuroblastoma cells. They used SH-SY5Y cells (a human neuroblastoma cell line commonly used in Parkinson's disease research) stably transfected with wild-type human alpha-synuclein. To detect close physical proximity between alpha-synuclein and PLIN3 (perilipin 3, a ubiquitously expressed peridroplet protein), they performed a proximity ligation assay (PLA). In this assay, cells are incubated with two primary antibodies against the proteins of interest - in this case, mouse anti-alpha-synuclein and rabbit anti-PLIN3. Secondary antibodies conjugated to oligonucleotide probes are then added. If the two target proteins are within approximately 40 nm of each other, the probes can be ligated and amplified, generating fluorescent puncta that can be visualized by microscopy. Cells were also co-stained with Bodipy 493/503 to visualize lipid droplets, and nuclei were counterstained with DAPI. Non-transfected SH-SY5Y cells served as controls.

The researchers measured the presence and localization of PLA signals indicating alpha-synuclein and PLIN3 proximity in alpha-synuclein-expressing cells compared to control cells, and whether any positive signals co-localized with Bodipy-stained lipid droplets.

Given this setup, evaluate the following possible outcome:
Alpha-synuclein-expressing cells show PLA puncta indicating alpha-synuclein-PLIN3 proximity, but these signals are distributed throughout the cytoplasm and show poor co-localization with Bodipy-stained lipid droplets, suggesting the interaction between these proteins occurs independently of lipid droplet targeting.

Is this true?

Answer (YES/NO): NO